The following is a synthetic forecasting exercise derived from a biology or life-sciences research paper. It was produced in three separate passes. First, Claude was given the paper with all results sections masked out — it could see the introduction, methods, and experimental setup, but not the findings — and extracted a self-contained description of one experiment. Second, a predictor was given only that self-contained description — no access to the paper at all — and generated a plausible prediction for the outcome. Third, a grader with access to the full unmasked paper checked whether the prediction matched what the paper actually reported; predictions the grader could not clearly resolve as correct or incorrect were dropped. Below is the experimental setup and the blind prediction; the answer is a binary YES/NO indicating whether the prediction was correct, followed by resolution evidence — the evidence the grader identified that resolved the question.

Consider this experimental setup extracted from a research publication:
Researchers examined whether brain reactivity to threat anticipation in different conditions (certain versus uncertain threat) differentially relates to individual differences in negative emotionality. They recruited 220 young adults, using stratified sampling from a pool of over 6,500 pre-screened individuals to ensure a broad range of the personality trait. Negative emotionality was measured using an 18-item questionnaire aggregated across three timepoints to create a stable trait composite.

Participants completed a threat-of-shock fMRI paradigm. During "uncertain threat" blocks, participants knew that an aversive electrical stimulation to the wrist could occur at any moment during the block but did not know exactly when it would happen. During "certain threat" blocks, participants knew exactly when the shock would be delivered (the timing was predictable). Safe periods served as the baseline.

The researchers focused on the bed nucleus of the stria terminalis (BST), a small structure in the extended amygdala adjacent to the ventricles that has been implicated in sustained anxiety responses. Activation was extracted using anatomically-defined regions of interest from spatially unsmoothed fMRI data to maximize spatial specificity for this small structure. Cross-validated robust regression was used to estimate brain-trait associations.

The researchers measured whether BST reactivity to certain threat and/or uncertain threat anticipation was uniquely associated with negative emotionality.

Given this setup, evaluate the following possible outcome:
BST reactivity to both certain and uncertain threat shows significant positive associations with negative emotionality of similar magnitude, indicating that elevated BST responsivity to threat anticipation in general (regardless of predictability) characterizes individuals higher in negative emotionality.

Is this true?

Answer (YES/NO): NO